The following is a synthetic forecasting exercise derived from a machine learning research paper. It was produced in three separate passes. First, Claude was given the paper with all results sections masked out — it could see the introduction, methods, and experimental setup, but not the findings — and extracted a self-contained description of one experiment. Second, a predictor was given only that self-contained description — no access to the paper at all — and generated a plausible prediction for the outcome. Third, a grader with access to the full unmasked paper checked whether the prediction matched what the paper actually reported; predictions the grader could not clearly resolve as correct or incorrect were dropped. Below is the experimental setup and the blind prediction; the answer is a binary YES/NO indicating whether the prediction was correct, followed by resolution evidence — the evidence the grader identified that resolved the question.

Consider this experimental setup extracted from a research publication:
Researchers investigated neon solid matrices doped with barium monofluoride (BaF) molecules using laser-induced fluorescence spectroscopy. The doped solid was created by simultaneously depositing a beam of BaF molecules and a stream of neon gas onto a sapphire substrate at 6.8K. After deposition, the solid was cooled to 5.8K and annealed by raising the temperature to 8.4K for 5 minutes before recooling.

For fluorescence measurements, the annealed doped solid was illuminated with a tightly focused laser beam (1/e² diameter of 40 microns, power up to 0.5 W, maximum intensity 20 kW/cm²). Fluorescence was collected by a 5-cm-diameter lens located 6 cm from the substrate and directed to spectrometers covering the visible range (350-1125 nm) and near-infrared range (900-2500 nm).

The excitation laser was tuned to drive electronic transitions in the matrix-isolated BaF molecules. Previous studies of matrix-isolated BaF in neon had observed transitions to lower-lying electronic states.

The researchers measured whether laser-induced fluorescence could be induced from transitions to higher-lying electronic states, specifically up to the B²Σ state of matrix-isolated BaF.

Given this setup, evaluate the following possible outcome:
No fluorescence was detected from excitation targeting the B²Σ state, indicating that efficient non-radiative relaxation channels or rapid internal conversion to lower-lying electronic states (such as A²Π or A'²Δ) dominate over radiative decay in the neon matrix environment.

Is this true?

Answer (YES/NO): NO